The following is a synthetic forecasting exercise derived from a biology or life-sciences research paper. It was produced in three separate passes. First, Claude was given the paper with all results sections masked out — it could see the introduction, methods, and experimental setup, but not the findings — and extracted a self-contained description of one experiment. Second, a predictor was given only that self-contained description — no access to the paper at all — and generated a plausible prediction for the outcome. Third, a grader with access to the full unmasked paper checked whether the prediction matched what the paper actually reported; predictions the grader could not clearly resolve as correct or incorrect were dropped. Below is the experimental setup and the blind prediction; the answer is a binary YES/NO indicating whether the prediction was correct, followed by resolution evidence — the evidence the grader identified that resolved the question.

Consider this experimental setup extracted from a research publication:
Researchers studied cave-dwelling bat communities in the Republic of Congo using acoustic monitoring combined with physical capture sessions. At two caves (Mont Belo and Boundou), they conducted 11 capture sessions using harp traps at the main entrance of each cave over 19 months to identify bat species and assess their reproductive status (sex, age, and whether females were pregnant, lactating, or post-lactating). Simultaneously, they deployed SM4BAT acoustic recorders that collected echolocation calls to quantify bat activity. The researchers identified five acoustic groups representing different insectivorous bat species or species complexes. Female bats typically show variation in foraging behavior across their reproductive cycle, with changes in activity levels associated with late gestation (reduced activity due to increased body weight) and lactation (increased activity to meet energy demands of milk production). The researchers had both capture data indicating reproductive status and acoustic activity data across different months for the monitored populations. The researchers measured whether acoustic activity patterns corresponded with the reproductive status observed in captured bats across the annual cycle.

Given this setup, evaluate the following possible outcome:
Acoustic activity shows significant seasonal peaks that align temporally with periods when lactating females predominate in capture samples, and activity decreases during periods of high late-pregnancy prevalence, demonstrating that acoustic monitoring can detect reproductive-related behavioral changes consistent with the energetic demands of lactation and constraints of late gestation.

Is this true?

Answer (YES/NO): NO